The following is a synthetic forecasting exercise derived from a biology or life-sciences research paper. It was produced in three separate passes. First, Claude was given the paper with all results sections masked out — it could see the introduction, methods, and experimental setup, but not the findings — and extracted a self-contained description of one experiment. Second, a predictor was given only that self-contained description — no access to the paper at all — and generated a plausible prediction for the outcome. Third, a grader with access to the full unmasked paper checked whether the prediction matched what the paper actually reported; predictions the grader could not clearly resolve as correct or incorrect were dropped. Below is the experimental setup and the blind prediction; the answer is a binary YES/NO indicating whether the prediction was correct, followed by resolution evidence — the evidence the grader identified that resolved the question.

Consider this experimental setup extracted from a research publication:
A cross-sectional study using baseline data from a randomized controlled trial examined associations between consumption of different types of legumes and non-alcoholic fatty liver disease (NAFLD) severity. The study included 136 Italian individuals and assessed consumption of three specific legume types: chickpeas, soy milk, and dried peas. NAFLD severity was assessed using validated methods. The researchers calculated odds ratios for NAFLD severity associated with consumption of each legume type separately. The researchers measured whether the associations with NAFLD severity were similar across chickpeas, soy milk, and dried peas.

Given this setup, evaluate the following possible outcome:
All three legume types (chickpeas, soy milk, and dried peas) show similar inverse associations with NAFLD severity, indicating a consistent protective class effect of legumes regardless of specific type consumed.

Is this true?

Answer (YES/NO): NO